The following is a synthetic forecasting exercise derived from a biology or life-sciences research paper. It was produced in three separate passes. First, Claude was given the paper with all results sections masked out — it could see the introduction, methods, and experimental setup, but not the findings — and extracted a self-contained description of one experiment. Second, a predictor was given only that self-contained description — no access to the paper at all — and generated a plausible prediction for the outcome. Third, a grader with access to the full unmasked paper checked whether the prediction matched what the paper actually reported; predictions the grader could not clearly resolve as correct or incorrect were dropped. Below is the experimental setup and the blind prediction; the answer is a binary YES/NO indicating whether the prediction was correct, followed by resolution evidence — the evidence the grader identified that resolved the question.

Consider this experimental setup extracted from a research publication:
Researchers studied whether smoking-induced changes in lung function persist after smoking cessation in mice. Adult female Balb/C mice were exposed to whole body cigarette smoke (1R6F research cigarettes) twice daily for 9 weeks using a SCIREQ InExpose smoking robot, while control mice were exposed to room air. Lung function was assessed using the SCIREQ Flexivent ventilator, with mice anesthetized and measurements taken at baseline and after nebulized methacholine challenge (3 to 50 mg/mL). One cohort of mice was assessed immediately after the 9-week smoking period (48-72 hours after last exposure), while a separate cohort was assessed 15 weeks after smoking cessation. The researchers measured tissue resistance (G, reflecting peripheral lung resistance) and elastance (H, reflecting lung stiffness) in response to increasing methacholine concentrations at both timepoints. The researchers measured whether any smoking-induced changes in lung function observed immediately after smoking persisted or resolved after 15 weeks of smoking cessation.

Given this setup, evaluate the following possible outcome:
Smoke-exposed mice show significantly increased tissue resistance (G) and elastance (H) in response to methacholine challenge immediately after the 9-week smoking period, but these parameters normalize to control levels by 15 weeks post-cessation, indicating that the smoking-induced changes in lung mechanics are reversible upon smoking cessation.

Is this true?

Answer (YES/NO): NO